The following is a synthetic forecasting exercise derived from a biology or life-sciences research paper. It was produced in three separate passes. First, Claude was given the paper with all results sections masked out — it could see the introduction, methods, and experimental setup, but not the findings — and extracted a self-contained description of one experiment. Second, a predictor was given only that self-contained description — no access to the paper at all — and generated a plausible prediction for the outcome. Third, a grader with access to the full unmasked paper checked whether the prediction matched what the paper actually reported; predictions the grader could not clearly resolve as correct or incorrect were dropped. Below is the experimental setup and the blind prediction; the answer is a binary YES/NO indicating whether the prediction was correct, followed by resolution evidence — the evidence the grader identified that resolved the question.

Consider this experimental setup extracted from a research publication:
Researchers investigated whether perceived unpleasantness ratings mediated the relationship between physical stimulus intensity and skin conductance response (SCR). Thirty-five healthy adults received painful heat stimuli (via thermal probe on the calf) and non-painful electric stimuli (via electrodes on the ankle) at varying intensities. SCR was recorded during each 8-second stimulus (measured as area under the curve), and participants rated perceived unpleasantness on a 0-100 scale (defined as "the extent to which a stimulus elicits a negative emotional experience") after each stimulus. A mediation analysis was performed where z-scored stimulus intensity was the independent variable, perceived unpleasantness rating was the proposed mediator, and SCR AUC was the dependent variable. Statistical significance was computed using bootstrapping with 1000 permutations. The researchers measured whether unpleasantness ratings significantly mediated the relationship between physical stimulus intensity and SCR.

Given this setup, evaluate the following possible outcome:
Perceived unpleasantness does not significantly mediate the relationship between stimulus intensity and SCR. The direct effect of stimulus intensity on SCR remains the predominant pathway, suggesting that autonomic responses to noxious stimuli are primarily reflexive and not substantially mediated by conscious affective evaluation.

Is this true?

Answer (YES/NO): NO